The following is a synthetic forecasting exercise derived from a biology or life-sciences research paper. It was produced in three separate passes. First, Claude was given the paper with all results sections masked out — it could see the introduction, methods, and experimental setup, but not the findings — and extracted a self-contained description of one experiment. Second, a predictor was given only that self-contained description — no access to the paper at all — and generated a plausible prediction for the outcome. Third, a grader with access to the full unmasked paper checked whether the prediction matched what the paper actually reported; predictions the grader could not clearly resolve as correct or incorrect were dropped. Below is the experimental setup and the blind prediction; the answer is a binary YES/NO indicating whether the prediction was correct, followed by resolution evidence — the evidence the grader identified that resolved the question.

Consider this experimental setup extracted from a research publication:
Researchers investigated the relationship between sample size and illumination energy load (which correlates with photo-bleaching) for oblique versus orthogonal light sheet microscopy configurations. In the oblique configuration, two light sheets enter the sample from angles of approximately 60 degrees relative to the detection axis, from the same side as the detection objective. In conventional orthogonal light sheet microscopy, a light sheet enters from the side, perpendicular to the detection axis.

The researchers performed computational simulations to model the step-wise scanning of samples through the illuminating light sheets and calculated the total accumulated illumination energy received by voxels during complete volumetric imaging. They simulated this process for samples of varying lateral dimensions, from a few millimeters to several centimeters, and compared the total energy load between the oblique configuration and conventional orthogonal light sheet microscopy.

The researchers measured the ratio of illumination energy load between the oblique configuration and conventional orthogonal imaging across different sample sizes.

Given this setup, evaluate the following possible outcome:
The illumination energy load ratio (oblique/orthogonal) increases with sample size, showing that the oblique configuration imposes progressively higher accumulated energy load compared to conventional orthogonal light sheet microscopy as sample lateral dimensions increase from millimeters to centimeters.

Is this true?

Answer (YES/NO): NO